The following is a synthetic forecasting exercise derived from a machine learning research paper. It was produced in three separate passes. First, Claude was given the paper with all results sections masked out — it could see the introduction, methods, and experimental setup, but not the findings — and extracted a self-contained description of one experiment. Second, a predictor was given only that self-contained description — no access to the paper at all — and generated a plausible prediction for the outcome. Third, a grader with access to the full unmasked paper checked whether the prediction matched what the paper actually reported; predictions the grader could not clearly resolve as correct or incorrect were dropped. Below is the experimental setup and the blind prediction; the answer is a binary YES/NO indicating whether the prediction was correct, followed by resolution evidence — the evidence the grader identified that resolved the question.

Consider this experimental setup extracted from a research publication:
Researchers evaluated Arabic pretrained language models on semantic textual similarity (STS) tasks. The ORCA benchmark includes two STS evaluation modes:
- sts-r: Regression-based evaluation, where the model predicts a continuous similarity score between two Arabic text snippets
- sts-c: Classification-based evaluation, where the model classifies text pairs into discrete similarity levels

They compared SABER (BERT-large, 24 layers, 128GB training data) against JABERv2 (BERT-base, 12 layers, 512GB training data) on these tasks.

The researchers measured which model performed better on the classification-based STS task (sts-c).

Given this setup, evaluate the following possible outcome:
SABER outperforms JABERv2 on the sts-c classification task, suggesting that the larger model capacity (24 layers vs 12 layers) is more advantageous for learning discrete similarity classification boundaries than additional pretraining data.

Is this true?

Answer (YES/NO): NO